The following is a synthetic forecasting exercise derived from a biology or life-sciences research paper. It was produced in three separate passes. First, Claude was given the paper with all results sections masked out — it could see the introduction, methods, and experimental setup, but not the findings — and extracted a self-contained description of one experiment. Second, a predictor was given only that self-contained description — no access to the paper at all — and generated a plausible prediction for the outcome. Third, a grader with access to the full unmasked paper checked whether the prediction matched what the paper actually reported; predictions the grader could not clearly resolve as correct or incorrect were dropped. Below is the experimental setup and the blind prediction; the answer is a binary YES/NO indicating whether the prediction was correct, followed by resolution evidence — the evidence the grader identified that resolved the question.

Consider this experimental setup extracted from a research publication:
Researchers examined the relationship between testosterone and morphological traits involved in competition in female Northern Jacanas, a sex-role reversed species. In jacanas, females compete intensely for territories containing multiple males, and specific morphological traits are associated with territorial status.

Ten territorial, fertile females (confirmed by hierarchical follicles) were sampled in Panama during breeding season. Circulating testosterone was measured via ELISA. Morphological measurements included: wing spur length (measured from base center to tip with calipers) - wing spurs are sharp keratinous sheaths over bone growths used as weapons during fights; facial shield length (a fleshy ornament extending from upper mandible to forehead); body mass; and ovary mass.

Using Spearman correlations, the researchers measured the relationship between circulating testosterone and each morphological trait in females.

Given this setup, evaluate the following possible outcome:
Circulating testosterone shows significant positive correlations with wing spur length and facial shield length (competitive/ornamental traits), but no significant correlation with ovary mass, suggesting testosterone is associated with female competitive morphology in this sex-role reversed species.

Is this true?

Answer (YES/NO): NO